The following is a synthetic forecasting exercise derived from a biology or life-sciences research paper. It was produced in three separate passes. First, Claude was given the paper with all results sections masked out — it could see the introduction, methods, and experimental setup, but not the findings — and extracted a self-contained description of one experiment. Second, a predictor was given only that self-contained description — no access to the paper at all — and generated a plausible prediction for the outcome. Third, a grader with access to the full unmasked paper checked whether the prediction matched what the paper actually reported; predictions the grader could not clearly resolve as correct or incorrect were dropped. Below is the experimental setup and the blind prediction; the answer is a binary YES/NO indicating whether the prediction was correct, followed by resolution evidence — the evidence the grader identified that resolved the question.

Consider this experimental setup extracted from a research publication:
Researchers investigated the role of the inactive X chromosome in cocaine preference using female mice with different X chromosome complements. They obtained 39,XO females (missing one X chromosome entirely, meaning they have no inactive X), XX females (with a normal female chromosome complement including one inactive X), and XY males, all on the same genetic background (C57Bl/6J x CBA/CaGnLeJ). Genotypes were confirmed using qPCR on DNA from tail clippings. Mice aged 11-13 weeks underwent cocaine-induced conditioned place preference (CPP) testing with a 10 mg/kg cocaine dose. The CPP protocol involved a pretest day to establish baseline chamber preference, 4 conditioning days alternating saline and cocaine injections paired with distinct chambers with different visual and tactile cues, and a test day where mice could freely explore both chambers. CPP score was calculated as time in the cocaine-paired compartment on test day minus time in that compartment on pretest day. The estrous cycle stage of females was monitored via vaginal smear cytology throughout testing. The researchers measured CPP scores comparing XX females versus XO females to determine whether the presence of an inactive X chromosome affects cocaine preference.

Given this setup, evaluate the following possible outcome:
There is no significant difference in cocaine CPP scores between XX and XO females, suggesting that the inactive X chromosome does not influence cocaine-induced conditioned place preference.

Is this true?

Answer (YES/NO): NO